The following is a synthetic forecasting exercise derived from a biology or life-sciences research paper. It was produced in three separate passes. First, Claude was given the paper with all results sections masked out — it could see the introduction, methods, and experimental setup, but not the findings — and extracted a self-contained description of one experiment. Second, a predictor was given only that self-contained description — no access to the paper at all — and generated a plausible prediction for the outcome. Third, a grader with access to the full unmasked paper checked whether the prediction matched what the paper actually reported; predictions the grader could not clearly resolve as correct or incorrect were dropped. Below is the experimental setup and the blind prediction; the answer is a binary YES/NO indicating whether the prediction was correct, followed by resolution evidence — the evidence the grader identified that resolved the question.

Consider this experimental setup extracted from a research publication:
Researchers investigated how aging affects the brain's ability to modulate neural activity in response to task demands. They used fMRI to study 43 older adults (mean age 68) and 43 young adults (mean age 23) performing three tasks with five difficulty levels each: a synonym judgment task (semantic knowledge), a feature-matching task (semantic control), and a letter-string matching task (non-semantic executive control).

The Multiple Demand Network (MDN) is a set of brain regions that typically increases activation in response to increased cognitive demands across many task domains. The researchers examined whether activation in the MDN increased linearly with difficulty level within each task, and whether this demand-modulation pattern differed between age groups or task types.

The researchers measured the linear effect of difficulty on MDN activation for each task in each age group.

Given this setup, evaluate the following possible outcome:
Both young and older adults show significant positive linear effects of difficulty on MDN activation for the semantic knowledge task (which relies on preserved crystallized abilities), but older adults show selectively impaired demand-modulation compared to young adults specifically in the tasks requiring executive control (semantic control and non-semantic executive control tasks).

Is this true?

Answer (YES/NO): NO